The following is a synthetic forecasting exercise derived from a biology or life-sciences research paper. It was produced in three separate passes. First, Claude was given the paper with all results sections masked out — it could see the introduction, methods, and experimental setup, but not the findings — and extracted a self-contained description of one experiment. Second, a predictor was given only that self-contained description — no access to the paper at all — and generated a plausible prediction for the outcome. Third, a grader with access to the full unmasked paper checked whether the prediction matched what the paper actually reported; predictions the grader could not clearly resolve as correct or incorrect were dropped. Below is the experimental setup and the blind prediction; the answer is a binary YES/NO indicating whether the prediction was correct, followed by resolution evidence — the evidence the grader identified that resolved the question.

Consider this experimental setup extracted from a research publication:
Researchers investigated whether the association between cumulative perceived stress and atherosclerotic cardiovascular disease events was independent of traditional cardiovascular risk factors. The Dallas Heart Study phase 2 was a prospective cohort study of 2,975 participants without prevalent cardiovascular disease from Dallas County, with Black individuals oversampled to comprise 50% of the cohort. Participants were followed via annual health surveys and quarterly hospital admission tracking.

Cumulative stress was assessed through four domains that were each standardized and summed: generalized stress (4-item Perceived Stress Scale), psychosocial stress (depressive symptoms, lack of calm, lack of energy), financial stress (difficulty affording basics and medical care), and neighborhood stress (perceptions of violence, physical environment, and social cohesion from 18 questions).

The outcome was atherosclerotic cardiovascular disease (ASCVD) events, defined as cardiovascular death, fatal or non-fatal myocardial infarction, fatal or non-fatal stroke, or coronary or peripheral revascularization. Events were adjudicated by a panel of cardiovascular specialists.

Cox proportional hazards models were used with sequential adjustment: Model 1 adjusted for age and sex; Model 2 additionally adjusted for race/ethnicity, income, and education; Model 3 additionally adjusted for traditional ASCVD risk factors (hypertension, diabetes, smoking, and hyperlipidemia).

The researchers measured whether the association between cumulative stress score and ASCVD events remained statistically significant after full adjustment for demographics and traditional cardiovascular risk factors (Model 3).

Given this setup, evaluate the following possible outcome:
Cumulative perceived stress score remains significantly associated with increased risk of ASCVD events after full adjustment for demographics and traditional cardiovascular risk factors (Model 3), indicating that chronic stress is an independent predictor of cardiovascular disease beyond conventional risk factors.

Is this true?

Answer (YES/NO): YES